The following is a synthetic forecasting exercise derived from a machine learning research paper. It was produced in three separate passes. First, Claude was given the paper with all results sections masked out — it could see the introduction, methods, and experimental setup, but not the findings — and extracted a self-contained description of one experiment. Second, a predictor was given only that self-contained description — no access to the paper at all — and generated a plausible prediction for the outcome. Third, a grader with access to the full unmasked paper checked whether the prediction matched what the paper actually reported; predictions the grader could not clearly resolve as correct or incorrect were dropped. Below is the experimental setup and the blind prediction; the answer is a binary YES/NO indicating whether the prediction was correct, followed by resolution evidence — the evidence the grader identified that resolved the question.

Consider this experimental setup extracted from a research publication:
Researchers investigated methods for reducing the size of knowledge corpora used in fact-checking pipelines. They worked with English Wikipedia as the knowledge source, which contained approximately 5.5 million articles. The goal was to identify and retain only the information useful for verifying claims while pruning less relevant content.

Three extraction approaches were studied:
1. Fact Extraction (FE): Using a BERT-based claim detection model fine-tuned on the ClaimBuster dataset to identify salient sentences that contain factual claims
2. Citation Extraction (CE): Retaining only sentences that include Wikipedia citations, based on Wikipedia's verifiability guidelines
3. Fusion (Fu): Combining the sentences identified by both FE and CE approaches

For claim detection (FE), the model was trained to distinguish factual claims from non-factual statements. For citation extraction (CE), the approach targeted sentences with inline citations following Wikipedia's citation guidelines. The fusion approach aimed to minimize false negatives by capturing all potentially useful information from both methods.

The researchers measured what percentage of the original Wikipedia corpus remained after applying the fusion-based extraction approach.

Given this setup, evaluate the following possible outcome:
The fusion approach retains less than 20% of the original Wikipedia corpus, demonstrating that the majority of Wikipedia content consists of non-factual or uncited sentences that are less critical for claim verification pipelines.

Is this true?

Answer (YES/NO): NO